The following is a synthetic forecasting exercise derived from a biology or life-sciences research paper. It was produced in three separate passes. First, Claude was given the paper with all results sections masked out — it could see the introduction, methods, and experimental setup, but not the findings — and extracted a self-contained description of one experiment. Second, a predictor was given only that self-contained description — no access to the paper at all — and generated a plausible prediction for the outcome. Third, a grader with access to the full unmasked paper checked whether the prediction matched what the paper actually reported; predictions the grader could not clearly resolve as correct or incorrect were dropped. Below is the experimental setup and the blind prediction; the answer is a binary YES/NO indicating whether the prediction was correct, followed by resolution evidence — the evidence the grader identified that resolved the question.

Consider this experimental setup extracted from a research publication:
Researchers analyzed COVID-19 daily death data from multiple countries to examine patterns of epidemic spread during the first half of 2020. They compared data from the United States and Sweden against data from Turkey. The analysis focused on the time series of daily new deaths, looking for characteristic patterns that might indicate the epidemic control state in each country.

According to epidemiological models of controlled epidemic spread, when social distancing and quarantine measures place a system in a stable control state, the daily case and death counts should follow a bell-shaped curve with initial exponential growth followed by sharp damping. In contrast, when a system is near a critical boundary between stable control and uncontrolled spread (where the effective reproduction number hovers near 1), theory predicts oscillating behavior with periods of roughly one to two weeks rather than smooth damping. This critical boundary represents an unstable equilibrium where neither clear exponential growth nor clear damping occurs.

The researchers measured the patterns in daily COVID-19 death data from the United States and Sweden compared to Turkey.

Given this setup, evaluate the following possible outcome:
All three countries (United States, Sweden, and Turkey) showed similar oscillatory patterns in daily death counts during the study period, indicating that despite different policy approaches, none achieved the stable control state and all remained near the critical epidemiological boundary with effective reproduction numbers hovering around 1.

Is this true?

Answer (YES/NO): NO